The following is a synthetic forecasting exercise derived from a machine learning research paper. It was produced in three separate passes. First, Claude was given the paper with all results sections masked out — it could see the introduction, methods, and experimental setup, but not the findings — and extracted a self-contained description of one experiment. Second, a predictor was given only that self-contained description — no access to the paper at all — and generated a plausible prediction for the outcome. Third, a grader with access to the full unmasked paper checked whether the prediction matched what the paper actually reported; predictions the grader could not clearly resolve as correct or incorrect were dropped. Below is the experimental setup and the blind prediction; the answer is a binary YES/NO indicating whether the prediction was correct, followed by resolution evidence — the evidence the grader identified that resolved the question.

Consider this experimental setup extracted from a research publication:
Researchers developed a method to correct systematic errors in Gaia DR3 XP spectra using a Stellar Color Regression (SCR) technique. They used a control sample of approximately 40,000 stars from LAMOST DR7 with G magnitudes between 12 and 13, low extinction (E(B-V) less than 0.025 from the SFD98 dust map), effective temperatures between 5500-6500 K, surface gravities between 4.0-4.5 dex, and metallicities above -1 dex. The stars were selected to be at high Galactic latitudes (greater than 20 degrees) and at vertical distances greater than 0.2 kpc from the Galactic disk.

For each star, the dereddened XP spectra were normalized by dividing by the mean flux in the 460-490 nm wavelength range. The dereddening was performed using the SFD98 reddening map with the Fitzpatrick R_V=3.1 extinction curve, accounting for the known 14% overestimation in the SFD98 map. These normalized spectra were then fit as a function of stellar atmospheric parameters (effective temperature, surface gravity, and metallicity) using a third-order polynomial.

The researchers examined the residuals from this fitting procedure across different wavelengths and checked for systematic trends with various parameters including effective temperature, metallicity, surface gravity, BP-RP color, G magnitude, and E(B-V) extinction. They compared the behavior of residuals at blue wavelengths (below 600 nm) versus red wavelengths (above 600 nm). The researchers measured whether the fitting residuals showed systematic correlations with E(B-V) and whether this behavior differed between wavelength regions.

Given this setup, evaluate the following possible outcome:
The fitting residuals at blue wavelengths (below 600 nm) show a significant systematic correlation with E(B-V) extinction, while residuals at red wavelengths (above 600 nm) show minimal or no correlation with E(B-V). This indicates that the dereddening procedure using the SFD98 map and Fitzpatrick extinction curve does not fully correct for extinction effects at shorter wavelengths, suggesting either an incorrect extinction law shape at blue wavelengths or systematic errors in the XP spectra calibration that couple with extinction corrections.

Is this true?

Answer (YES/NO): NO